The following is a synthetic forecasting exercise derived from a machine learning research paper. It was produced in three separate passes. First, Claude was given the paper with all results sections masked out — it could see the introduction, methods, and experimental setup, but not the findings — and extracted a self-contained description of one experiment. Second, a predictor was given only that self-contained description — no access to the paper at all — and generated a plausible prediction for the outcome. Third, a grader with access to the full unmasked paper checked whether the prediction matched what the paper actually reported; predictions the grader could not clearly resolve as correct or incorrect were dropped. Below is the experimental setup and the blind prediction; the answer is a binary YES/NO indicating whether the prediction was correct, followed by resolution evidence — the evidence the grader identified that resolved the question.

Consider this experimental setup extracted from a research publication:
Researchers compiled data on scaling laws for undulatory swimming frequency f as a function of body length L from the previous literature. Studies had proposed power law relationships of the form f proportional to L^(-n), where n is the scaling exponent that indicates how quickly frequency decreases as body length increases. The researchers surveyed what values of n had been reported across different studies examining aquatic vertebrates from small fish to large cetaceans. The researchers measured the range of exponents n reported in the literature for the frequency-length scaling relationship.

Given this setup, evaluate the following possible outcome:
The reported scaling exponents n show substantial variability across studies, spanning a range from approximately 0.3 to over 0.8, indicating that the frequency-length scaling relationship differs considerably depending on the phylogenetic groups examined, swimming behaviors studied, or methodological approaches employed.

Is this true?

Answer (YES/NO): NO